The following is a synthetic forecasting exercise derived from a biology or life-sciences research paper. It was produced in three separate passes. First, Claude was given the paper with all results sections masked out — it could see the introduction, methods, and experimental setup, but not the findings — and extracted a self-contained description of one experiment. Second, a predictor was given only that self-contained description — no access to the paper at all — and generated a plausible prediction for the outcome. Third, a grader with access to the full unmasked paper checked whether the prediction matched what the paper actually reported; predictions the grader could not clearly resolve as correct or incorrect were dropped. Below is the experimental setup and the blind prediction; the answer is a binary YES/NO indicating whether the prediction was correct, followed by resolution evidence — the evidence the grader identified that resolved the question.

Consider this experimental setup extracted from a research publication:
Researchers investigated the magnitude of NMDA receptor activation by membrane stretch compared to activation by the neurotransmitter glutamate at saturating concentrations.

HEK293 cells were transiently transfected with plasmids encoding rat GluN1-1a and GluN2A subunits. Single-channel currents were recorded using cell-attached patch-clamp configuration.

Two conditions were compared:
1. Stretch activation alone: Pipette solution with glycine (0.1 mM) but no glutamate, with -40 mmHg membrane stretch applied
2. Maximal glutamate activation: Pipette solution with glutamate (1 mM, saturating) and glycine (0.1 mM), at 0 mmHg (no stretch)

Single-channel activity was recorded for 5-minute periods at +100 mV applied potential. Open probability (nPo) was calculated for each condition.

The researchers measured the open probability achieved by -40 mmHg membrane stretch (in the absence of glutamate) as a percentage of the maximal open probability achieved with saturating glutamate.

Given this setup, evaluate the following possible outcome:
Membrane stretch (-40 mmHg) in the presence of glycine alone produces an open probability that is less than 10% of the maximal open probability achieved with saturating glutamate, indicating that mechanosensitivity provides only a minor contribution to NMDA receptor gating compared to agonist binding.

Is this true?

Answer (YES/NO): NO